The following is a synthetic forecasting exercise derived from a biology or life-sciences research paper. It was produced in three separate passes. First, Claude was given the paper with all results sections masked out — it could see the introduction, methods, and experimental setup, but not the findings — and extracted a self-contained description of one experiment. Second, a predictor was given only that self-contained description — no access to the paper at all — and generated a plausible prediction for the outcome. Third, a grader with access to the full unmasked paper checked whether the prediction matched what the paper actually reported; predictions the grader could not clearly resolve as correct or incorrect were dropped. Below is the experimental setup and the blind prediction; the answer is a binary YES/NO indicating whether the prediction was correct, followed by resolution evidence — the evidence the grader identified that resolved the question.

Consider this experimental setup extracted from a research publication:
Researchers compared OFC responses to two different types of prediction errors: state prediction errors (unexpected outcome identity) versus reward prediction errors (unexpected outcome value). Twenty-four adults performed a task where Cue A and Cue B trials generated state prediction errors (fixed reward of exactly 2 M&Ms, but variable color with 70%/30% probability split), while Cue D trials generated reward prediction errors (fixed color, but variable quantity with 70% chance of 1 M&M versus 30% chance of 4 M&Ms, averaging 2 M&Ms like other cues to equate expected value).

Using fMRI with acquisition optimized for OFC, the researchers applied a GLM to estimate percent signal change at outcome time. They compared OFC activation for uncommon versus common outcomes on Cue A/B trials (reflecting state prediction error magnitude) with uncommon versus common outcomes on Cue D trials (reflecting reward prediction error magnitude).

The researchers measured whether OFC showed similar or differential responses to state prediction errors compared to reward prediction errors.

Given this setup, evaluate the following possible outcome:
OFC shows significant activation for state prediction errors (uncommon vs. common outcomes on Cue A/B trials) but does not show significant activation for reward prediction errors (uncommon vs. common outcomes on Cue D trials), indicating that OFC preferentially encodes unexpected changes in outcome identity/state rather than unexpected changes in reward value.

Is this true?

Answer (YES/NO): NO